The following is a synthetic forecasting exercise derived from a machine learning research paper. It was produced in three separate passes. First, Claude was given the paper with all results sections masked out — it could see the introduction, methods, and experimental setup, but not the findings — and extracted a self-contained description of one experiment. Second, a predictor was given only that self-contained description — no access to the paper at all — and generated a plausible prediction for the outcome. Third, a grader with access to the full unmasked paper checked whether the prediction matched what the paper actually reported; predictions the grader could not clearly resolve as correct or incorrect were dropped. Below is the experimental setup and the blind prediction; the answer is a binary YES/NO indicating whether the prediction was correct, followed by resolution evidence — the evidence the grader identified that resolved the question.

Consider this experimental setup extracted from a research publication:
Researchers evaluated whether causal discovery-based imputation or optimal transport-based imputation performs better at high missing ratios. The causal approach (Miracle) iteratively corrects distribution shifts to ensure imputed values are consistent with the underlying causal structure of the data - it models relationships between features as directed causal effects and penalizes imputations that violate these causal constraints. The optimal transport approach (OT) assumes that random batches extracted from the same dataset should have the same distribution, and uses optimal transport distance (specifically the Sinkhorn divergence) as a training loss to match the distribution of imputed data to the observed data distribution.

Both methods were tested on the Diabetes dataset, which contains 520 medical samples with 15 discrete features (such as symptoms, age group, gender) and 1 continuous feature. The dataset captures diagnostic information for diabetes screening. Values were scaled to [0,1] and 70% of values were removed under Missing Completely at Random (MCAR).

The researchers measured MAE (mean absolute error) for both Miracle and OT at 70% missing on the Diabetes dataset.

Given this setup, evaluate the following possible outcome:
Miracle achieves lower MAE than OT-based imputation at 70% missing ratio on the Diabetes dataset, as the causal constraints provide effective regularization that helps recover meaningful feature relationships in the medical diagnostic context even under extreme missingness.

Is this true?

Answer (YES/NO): NO